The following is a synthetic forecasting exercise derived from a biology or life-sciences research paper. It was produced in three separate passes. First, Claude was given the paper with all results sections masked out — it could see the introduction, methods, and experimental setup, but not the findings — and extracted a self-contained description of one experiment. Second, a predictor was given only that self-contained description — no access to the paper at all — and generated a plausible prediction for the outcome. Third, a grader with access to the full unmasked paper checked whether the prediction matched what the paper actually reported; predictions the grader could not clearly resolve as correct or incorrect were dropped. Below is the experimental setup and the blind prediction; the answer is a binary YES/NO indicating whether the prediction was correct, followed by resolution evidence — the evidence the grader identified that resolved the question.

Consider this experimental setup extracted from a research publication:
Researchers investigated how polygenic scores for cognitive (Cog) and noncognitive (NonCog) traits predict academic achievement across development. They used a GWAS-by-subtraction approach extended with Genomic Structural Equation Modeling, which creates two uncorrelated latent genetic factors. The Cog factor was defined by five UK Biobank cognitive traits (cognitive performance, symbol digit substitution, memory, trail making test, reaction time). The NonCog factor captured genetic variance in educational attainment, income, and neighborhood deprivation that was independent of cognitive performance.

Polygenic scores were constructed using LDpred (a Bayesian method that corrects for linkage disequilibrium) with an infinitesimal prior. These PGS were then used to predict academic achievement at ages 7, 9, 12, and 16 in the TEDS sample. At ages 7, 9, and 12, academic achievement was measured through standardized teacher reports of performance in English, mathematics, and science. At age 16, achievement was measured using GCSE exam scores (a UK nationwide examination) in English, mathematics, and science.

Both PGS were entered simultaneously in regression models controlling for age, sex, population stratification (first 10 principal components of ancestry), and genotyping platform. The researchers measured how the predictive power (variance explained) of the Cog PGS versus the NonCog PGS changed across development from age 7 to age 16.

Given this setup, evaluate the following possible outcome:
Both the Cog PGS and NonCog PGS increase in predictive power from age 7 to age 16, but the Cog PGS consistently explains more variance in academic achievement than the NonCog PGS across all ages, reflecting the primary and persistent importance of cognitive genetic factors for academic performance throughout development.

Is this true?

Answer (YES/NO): NO